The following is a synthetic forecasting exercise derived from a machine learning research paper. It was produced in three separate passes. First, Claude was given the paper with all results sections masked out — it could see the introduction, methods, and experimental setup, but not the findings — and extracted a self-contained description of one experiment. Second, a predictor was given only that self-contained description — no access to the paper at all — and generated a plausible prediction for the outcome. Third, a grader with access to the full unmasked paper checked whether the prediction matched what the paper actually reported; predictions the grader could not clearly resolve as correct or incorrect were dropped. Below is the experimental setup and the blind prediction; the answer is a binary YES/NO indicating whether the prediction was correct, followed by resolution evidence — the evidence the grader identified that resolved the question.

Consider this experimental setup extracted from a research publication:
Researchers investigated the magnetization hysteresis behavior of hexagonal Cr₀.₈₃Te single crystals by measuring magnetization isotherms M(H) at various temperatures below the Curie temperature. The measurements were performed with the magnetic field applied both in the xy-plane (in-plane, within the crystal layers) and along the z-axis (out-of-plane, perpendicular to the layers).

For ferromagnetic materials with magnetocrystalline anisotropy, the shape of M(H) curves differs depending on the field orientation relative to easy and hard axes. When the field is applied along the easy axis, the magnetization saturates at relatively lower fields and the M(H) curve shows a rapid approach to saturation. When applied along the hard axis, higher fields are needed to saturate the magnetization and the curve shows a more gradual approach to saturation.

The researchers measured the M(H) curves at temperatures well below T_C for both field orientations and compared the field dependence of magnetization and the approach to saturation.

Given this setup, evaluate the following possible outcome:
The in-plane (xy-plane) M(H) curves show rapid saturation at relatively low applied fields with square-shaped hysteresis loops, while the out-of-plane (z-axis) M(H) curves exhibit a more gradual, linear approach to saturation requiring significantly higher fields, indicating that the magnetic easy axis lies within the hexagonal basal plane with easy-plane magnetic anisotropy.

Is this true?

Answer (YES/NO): NO